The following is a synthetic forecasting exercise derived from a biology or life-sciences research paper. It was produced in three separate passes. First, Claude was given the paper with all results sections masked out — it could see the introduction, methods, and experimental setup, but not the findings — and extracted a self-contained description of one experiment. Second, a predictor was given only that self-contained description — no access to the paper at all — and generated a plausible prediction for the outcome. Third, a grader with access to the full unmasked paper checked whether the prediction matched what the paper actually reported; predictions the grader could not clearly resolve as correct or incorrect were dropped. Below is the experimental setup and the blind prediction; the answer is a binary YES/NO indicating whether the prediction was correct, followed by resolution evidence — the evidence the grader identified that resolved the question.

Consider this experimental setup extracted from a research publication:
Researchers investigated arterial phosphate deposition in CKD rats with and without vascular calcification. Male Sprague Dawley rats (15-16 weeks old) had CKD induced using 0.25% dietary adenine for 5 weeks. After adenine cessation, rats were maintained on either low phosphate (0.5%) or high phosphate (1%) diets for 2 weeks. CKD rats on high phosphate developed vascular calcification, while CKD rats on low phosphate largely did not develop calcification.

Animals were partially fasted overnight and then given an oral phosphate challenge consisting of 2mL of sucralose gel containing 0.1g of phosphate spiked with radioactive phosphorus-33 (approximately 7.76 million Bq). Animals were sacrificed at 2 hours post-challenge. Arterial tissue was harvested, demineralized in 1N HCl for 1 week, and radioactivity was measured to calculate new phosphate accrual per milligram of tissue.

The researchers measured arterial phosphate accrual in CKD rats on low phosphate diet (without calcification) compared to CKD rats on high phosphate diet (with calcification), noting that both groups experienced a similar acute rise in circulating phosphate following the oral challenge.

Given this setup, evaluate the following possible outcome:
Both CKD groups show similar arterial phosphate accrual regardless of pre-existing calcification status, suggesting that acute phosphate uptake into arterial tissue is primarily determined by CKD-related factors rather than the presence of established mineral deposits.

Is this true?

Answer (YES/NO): NO